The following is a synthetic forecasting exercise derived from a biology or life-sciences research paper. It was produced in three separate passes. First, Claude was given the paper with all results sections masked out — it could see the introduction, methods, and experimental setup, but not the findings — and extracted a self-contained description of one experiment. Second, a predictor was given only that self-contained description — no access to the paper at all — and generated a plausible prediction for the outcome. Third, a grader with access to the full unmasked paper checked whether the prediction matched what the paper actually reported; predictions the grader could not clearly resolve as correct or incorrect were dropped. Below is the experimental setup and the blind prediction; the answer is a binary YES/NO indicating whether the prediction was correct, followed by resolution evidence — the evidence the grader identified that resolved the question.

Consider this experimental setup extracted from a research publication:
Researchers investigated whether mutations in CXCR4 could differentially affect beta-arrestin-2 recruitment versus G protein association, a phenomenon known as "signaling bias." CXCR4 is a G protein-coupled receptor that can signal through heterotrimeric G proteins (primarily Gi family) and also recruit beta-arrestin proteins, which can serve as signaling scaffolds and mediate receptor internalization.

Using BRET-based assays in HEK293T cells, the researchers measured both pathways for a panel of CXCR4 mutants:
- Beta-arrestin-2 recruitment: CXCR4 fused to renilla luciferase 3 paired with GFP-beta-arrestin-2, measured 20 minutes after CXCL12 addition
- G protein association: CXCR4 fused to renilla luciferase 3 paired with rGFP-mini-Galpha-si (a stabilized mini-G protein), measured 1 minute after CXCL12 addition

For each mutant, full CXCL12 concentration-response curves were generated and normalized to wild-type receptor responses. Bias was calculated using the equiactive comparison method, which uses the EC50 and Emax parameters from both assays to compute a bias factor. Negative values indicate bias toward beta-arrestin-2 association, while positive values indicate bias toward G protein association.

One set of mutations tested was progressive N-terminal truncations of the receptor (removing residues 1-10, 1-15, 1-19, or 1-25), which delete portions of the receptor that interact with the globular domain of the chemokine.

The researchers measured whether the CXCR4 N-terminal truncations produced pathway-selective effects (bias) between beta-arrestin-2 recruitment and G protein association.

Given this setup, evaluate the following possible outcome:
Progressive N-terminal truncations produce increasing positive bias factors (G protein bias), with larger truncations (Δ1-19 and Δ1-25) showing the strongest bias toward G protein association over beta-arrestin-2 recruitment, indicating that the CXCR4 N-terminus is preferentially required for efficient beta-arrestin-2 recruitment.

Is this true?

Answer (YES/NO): NO